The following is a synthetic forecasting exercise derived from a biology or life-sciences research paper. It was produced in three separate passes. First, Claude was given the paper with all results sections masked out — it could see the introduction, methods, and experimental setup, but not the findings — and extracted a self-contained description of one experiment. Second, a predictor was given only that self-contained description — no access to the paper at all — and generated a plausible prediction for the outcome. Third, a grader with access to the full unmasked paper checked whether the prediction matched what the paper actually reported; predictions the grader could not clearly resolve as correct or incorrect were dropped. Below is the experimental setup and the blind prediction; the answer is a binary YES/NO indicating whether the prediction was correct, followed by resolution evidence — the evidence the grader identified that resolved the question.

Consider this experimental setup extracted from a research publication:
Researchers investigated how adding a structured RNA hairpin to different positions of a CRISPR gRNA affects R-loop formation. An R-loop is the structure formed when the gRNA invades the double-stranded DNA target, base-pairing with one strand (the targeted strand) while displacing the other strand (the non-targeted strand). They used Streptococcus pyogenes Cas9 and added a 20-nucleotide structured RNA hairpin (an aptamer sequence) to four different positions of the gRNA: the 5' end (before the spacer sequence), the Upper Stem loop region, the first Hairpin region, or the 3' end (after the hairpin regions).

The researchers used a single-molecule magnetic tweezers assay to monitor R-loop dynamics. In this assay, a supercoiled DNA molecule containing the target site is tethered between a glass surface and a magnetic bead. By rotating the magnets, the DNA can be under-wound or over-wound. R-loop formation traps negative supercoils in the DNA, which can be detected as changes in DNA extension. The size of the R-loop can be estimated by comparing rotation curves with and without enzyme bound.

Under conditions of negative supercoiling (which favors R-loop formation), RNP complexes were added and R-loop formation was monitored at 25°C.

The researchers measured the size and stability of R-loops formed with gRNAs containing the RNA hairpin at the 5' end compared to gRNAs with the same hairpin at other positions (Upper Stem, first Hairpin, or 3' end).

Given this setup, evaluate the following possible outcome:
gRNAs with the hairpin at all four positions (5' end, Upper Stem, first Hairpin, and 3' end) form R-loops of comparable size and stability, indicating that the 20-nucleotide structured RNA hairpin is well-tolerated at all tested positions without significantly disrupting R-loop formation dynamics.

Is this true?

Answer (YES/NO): NO